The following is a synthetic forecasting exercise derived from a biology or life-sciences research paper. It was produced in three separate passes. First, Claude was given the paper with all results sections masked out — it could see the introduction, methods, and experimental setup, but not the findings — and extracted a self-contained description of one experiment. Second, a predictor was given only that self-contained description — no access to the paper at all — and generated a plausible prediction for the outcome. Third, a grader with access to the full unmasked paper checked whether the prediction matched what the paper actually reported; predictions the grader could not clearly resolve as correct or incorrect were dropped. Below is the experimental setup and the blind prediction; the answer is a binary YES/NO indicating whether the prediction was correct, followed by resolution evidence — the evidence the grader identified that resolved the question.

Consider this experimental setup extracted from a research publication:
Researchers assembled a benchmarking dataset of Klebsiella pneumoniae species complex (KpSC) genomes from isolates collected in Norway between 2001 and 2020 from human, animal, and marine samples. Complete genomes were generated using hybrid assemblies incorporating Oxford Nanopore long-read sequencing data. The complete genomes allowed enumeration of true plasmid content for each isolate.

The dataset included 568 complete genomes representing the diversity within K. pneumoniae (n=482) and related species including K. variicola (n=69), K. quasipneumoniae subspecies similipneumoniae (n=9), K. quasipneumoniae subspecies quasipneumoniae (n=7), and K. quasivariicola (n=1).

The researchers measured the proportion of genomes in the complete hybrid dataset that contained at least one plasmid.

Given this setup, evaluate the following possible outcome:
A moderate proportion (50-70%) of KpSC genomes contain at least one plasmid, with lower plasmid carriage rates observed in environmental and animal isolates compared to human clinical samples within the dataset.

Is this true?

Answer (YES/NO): NO